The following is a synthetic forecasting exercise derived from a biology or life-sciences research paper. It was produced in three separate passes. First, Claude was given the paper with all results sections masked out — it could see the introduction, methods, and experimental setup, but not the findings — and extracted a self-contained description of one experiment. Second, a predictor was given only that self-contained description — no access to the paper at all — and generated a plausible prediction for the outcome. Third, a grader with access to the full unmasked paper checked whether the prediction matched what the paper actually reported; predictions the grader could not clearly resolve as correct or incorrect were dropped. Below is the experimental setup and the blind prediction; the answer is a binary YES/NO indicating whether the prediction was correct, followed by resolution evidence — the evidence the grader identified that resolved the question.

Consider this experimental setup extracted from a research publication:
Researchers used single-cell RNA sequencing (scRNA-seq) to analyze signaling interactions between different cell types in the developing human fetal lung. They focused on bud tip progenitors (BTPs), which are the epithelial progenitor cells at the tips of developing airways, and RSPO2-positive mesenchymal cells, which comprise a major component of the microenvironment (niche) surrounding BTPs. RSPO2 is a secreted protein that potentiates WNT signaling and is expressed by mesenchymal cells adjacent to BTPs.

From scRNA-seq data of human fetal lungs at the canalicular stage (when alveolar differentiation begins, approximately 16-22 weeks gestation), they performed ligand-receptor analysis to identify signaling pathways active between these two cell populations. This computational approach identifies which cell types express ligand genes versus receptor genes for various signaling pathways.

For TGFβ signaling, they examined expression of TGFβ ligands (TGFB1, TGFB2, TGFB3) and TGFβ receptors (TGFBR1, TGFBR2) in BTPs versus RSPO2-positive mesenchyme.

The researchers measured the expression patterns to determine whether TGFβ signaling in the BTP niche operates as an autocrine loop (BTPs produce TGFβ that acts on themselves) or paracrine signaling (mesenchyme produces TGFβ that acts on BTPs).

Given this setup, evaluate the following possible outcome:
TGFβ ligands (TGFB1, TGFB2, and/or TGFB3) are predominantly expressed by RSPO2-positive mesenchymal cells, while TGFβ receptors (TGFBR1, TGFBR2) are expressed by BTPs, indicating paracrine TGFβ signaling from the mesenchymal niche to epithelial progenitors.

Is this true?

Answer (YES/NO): NO